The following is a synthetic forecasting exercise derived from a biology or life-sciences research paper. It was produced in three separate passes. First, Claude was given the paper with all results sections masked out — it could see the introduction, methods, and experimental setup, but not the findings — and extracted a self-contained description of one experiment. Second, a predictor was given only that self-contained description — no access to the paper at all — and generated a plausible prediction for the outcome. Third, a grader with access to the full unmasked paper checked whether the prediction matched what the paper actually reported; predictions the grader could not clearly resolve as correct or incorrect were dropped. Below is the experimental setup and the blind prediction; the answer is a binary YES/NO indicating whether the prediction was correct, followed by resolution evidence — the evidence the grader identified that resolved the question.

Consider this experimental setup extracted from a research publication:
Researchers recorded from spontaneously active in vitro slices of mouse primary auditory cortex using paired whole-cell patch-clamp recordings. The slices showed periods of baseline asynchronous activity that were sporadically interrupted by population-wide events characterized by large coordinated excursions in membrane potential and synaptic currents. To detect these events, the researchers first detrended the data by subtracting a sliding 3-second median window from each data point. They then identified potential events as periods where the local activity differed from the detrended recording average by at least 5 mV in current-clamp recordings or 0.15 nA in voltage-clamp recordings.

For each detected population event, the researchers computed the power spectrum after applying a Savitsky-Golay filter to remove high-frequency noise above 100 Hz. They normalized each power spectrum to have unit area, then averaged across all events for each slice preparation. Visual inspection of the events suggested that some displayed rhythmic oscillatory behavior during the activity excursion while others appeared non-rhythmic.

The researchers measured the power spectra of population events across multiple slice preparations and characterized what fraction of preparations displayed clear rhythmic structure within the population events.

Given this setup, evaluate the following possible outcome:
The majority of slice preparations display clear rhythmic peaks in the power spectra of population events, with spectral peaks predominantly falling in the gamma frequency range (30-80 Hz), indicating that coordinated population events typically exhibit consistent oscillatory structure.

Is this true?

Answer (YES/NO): NO